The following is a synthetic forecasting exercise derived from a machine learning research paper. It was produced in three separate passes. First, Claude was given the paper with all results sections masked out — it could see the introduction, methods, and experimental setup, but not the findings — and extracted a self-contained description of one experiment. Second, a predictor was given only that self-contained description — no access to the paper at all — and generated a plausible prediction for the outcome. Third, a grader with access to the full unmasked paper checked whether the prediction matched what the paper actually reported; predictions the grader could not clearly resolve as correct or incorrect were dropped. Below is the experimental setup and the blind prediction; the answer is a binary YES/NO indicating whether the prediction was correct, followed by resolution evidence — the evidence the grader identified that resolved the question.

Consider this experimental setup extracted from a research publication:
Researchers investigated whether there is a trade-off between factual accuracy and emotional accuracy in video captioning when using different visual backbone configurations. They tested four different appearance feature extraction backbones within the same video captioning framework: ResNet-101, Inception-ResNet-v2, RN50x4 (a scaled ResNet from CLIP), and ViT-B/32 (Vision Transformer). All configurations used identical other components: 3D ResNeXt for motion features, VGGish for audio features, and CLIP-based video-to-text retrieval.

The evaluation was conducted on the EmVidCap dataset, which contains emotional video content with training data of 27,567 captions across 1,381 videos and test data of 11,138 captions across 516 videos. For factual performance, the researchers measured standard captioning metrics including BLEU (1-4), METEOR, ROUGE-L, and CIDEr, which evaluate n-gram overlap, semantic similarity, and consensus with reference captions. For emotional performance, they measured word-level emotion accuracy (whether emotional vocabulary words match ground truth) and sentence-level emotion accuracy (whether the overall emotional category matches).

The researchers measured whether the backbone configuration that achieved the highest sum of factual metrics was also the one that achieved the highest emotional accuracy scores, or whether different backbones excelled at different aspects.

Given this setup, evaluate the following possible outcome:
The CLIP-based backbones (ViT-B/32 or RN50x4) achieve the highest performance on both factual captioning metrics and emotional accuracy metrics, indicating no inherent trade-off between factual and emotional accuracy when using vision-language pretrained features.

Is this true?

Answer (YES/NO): NO